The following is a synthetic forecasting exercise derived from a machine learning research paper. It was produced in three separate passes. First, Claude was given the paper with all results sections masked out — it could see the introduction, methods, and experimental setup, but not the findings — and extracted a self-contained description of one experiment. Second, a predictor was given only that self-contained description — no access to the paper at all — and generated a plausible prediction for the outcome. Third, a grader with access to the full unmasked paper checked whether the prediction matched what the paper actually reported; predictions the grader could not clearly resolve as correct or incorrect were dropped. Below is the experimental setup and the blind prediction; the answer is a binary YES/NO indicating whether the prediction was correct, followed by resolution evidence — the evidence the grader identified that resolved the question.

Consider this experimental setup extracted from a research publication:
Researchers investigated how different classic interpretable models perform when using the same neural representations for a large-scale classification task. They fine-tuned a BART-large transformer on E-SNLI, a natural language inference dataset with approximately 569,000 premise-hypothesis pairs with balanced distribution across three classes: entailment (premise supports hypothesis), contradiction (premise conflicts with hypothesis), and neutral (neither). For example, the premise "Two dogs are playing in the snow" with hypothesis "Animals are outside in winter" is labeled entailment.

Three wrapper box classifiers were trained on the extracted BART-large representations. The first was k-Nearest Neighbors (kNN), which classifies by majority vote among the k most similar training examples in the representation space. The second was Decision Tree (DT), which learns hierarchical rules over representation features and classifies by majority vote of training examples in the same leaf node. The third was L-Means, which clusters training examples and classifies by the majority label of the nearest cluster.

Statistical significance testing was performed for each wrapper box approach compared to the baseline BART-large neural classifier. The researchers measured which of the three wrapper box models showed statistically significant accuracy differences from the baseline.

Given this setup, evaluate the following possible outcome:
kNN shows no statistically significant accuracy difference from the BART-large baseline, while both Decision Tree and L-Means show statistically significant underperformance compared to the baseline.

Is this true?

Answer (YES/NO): YES